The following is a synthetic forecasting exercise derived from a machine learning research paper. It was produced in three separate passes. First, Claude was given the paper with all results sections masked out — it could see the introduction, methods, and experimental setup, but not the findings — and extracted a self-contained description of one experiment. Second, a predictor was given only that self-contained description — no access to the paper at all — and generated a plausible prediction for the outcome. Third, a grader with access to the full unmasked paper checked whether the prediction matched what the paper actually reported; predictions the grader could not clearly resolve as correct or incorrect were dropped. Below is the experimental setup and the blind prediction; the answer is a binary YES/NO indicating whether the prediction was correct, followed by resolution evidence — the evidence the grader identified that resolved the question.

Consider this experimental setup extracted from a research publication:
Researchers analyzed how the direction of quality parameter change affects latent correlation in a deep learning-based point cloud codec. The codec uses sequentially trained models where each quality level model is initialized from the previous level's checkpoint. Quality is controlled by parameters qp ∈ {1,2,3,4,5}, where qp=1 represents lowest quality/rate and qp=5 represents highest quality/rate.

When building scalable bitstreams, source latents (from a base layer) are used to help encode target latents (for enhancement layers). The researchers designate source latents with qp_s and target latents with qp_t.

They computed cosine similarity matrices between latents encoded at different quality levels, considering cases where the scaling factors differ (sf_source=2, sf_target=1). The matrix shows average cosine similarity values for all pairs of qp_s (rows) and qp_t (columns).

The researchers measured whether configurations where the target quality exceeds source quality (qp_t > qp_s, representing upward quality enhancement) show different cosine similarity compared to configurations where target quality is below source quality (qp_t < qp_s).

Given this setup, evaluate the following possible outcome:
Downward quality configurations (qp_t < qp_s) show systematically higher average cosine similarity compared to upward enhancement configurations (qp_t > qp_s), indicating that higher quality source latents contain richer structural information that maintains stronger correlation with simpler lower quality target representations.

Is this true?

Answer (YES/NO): NO